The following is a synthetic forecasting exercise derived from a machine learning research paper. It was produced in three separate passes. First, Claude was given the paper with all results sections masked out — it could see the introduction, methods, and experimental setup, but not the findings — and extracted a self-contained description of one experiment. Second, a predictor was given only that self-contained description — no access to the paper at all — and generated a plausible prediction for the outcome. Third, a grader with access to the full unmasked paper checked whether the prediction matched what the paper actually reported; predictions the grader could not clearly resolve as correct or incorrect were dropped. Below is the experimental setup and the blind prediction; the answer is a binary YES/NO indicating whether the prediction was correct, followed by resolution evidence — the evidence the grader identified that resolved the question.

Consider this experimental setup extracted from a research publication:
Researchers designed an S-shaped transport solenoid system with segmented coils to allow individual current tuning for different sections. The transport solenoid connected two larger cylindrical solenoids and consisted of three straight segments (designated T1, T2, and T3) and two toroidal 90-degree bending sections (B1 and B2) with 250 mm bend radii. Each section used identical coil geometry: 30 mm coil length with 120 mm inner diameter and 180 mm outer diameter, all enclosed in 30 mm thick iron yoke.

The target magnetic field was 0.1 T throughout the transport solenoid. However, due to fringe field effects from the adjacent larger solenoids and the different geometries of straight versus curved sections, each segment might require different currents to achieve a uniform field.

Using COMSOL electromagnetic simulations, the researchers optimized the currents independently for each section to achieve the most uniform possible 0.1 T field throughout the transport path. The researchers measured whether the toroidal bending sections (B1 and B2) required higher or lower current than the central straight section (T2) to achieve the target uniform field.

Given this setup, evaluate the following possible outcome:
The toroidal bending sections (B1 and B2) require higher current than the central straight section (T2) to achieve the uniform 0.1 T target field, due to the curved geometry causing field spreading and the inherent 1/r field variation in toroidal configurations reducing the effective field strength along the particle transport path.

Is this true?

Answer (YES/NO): YES